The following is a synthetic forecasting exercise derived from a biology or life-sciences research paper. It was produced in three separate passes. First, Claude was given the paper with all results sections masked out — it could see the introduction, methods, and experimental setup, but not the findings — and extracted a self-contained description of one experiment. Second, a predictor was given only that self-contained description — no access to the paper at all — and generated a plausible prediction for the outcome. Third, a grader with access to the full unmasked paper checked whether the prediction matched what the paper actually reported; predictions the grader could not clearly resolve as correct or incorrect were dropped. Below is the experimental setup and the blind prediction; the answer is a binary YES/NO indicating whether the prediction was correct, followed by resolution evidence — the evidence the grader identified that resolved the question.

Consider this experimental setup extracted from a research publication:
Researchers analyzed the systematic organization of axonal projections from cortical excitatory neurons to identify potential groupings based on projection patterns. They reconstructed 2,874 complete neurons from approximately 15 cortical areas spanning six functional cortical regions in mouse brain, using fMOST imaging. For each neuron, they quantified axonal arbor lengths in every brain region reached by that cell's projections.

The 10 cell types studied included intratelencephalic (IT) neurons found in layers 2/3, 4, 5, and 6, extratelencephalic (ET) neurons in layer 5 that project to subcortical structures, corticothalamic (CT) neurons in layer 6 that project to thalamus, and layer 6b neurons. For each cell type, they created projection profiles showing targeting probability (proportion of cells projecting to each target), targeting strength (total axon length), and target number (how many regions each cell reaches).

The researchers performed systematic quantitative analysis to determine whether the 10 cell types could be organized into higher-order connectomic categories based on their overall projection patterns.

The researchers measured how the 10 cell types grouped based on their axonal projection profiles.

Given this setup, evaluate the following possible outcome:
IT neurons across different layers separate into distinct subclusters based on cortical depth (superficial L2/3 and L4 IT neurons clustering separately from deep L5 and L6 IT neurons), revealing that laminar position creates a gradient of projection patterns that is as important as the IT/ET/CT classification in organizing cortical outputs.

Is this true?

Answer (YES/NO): NO